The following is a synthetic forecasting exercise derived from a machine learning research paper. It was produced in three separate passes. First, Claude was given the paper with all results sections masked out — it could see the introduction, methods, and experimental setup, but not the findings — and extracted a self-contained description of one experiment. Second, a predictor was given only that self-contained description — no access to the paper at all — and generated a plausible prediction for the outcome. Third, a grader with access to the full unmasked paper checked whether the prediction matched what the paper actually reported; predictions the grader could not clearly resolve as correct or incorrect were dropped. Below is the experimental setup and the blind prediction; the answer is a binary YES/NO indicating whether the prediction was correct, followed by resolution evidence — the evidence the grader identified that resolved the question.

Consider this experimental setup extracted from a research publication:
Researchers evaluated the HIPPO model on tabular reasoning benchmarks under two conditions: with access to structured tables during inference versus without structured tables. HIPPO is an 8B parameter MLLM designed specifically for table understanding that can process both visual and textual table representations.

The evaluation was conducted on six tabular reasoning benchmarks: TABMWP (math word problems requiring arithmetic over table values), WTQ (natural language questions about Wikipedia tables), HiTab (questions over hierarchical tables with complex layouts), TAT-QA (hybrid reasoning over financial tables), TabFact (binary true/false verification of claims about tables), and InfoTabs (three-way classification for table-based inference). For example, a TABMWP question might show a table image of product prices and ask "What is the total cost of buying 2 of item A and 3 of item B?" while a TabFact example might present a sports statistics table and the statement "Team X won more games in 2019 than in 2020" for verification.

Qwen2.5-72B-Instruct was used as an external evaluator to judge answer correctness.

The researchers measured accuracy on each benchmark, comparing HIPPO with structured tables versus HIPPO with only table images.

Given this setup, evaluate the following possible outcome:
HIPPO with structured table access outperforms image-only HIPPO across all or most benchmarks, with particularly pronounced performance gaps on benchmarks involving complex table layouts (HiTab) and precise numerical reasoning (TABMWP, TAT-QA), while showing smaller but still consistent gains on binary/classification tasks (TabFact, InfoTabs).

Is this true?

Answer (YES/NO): NO